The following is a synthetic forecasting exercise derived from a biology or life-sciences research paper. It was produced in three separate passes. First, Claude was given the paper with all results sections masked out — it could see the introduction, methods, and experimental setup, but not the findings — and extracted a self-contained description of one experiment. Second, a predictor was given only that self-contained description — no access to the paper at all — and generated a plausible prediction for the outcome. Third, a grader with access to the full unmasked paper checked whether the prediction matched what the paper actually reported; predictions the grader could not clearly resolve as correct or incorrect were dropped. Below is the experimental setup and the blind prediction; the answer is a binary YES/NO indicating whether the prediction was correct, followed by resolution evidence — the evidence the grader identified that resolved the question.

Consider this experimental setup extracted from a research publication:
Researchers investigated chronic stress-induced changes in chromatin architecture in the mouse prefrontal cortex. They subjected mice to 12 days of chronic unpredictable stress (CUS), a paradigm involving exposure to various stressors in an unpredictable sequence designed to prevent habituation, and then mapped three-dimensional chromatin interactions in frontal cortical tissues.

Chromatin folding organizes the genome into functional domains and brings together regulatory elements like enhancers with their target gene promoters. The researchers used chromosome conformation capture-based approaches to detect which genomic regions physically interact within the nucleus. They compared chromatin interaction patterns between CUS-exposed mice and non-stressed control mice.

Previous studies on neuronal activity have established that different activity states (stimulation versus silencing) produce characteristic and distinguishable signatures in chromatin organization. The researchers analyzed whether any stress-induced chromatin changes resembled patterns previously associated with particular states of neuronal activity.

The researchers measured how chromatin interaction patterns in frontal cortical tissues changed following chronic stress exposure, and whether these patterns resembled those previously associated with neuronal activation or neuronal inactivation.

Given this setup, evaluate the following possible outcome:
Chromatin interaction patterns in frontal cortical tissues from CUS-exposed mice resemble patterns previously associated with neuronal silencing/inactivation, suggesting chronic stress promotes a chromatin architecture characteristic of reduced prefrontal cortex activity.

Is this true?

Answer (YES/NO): YES